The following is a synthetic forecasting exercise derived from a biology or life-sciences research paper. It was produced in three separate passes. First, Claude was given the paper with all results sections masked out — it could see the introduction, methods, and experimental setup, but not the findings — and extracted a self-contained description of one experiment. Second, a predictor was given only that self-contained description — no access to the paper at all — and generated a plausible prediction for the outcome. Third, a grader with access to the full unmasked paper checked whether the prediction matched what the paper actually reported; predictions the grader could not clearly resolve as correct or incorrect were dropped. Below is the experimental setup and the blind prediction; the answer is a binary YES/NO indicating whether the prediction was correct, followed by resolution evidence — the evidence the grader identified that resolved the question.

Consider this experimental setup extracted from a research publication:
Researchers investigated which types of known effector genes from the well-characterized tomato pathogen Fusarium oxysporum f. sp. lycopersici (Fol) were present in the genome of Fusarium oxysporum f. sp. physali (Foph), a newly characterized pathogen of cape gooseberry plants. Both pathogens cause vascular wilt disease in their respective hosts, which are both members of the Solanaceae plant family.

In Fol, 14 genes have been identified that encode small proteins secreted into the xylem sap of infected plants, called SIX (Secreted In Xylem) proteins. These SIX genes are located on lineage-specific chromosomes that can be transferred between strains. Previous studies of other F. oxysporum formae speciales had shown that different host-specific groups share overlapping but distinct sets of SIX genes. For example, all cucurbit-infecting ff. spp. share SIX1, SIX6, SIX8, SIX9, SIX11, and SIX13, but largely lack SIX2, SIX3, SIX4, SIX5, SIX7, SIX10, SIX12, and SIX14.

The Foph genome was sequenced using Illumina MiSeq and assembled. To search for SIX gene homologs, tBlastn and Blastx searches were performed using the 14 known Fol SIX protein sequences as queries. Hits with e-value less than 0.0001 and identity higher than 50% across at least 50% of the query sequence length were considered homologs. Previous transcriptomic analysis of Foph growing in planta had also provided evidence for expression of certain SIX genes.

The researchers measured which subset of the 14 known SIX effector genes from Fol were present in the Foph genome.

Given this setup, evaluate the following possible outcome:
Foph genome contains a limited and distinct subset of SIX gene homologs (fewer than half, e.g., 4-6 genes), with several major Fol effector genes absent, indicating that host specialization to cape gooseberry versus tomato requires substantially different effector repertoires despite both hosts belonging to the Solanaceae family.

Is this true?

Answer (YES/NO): NO